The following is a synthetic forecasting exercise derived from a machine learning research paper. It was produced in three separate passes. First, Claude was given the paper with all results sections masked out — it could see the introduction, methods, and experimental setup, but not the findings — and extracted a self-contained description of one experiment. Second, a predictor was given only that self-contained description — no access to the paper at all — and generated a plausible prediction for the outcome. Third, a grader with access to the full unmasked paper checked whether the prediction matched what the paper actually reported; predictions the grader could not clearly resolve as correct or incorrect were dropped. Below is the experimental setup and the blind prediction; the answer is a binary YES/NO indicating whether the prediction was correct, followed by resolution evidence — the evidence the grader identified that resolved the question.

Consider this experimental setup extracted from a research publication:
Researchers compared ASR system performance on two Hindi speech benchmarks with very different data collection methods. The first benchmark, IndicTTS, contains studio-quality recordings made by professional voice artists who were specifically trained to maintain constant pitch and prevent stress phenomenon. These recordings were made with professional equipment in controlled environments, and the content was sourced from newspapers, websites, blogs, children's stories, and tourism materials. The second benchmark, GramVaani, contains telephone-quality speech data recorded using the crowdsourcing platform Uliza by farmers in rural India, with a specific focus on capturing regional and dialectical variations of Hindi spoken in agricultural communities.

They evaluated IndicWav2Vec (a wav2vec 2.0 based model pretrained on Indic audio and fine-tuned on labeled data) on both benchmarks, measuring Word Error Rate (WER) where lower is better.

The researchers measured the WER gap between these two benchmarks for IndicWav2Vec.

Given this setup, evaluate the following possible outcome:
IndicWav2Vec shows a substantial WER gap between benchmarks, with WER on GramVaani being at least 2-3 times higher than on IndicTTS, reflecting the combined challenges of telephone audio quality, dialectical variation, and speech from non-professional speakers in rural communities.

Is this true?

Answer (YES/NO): YES